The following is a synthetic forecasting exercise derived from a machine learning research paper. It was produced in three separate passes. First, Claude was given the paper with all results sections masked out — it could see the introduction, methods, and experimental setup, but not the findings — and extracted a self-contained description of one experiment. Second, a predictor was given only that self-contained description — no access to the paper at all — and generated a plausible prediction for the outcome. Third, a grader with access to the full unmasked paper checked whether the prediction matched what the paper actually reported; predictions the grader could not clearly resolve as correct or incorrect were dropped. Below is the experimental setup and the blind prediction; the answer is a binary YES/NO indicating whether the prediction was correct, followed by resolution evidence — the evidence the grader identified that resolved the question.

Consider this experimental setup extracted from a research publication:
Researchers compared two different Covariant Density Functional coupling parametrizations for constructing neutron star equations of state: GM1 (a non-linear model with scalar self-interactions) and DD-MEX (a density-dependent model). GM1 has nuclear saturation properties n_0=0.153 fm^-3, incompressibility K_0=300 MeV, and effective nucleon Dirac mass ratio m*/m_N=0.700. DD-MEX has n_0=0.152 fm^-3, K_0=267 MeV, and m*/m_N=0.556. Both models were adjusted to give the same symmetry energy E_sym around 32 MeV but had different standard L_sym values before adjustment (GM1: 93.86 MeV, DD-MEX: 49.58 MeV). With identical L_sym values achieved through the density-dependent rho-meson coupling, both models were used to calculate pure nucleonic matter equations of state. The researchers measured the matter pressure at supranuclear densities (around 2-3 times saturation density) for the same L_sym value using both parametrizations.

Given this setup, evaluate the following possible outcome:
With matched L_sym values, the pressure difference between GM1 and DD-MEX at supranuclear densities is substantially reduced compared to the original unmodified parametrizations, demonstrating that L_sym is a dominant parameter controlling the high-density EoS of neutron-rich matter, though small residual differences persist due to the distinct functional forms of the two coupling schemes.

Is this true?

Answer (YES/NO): NO